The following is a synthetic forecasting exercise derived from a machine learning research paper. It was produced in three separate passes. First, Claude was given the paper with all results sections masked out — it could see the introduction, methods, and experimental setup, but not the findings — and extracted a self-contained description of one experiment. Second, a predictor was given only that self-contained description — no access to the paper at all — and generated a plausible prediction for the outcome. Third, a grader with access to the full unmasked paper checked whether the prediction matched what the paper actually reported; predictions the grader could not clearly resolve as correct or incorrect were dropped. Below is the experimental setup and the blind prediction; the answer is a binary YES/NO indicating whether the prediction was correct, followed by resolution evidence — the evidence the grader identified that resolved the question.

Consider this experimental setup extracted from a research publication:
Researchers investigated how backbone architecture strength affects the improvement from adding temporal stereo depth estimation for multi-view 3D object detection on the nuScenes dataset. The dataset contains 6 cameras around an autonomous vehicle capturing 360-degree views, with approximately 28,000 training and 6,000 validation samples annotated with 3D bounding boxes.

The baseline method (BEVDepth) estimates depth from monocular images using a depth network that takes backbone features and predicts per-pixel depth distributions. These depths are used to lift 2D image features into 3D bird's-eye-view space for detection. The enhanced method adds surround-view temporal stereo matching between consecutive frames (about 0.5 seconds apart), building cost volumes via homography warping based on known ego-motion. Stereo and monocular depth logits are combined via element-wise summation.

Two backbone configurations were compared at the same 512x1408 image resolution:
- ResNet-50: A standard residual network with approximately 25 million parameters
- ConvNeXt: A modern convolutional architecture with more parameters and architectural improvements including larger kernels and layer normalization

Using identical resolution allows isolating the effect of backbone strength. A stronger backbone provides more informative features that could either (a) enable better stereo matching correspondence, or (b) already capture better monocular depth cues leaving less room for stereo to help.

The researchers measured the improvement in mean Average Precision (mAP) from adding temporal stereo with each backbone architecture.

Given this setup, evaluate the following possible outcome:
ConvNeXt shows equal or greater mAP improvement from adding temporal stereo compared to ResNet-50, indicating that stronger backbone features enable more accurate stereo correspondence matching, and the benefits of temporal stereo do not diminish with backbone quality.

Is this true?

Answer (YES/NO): NO